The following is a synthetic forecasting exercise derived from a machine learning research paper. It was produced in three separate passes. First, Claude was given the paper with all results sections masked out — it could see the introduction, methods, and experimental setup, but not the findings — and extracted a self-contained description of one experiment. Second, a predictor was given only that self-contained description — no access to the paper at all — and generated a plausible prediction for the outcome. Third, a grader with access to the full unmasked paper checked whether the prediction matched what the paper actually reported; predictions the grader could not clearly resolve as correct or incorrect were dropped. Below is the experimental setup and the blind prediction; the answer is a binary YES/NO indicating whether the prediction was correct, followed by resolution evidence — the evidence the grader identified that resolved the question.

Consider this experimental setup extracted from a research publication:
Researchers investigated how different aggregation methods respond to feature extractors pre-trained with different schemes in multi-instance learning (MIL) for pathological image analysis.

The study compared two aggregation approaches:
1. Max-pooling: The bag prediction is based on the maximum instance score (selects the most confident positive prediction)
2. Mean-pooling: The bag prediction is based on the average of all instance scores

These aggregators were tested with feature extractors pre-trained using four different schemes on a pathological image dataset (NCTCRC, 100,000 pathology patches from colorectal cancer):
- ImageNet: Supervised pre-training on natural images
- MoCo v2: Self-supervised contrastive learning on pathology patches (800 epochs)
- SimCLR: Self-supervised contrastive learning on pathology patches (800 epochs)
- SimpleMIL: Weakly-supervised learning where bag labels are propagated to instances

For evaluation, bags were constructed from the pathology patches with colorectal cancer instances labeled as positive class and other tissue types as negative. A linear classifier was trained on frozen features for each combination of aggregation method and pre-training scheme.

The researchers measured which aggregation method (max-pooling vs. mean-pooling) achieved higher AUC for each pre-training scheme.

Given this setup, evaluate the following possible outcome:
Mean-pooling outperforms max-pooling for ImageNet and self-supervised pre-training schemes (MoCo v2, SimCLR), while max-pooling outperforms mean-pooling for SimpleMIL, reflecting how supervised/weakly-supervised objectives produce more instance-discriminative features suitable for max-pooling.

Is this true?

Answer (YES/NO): NO